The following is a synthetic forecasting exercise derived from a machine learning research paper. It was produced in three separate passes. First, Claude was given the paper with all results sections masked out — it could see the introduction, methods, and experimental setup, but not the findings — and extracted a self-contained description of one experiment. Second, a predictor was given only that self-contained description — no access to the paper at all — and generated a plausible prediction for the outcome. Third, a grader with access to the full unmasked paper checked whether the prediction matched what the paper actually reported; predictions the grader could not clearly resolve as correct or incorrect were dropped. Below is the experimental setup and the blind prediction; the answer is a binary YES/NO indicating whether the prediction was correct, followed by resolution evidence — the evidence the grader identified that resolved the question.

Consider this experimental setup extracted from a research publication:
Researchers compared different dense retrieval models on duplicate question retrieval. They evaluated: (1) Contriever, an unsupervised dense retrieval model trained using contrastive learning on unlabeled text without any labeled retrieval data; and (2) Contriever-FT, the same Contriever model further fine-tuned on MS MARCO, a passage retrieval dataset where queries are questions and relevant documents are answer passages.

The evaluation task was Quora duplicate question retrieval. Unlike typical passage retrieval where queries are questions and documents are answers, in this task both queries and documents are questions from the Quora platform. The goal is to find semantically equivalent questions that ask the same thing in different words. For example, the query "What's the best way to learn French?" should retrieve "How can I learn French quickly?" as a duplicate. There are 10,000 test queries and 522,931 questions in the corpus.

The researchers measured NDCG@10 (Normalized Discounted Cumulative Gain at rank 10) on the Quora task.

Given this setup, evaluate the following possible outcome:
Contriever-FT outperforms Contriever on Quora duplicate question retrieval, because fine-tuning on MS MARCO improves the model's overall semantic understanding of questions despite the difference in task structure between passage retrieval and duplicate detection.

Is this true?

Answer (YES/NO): YES